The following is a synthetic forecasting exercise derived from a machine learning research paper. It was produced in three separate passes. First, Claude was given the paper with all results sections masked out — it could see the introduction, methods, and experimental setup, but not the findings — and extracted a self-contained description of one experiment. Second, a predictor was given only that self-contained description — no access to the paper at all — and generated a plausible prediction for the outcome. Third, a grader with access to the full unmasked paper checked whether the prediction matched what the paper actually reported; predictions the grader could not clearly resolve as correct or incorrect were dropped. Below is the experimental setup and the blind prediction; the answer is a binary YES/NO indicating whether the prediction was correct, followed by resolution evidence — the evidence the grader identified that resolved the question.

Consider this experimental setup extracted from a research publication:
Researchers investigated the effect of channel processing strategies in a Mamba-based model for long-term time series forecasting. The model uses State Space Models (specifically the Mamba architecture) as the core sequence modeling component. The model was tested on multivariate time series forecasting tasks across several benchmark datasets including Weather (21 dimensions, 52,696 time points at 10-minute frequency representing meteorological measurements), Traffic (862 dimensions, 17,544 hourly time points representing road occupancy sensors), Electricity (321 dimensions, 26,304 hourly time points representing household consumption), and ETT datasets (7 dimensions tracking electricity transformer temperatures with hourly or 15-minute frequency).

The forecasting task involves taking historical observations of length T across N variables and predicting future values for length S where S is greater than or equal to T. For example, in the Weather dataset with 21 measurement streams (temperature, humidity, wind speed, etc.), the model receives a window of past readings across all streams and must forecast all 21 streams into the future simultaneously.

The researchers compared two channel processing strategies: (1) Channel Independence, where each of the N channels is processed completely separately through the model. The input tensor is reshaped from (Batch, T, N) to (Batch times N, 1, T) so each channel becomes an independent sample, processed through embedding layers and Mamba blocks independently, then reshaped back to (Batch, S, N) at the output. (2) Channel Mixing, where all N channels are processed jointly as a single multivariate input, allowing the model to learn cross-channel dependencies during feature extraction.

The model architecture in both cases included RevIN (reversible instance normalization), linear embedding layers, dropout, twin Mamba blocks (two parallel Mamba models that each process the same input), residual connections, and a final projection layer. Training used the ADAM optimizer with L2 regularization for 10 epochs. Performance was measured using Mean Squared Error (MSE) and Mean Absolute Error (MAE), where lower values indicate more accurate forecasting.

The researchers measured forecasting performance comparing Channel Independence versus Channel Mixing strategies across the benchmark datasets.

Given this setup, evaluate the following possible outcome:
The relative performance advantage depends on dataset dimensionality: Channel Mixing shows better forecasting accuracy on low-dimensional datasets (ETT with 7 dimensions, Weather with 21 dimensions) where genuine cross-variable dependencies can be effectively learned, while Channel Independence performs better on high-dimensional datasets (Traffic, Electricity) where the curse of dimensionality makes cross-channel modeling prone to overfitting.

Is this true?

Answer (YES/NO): NO